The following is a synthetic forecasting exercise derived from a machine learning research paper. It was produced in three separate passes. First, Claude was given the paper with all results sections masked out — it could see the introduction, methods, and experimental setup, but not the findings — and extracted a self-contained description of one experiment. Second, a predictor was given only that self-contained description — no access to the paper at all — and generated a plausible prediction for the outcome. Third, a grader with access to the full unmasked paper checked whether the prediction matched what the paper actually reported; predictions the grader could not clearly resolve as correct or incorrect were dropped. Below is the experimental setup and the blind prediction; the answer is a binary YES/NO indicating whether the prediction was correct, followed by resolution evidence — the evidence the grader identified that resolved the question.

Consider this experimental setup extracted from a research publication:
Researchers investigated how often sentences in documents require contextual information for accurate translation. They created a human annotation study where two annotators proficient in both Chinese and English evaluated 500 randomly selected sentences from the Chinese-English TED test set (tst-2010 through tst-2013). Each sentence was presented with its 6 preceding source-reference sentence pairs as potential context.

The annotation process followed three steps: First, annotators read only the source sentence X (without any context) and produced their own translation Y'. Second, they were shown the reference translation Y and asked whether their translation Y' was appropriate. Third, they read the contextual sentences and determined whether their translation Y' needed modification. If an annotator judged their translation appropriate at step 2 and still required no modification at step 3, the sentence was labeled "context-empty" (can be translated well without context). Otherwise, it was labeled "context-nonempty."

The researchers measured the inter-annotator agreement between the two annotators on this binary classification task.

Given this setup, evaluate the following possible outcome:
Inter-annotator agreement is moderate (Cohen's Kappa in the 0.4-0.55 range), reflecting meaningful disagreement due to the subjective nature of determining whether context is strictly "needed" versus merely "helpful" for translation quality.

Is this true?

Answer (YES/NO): NO